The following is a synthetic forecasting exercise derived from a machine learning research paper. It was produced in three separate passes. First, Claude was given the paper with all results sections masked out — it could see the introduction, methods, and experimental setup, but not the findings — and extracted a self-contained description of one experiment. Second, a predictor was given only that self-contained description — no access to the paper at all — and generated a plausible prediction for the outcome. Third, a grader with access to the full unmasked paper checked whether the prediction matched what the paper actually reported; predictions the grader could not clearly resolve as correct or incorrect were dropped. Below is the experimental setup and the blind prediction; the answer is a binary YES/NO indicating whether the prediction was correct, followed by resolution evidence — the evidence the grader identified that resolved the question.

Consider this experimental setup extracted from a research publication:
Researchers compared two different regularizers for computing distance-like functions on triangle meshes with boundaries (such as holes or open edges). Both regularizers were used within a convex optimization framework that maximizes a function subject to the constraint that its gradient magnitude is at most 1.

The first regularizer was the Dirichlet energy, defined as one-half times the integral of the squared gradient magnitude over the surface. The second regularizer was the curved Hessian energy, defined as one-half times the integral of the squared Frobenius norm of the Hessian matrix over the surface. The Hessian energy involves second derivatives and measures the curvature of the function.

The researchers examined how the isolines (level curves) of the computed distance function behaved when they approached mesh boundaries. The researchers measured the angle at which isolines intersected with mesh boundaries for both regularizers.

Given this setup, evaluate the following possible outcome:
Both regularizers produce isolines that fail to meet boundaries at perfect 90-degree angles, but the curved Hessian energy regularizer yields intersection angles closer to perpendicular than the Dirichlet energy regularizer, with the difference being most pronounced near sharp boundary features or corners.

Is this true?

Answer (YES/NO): NO